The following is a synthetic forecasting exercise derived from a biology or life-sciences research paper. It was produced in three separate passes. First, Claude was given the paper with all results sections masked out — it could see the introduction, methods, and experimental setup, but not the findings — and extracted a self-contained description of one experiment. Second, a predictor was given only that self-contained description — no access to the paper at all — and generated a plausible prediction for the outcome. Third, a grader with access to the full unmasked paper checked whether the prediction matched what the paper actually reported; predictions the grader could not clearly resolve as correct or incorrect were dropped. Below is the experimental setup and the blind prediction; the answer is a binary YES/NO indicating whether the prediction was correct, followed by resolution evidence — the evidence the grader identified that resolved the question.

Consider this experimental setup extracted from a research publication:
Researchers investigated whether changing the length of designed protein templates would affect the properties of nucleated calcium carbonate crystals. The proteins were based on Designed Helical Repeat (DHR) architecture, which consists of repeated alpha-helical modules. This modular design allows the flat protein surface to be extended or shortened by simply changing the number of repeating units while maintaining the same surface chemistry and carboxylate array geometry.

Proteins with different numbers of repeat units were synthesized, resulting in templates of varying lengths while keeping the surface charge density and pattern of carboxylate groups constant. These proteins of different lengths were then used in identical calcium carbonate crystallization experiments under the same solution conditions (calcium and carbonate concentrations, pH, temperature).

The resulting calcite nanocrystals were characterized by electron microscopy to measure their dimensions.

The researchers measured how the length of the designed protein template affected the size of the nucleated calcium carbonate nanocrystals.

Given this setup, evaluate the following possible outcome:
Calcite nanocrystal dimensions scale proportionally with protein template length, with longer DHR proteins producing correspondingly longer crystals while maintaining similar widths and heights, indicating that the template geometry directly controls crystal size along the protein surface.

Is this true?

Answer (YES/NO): NO